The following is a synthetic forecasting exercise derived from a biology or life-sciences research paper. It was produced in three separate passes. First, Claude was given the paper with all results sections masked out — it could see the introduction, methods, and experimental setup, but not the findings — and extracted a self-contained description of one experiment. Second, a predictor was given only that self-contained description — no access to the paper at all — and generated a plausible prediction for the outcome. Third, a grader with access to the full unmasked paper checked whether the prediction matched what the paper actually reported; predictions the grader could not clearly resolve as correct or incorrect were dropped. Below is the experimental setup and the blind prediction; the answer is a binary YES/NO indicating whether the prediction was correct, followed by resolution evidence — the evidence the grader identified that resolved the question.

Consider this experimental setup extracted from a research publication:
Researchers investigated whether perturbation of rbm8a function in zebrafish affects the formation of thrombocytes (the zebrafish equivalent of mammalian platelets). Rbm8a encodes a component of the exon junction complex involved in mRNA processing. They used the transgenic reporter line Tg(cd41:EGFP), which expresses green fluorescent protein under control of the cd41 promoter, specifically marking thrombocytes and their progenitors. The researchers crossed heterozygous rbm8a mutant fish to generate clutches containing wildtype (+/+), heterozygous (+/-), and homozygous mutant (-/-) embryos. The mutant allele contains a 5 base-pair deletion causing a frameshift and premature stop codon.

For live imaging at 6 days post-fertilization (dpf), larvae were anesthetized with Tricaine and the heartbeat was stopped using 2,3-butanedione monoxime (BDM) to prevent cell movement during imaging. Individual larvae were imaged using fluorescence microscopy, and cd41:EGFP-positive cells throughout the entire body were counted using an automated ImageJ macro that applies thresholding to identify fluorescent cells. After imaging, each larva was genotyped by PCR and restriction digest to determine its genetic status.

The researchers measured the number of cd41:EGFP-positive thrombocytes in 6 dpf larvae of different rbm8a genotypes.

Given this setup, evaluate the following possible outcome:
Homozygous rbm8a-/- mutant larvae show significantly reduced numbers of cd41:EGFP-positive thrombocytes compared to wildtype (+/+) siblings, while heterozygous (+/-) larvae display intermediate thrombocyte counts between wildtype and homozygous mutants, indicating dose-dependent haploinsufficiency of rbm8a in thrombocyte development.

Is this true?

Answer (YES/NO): NO